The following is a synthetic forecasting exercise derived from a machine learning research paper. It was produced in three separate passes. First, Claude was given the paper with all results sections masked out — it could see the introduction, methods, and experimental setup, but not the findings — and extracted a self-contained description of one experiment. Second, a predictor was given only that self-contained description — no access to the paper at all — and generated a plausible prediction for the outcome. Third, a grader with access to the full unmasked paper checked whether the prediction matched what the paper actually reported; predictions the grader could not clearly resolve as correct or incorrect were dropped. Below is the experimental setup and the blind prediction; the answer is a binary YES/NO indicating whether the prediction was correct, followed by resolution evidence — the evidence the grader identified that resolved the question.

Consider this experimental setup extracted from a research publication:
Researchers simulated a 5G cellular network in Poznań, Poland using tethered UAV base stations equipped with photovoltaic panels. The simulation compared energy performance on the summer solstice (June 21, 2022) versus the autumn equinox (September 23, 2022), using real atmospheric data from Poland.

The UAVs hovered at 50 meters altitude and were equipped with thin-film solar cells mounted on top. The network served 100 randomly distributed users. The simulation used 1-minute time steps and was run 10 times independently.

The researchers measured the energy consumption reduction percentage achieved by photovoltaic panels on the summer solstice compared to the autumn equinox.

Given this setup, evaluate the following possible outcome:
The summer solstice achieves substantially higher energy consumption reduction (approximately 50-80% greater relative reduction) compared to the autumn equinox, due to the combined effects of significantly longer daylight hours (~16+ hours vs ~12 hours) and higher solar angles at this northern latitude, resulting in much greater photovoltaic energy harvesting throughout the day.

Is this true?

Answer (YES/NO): YES